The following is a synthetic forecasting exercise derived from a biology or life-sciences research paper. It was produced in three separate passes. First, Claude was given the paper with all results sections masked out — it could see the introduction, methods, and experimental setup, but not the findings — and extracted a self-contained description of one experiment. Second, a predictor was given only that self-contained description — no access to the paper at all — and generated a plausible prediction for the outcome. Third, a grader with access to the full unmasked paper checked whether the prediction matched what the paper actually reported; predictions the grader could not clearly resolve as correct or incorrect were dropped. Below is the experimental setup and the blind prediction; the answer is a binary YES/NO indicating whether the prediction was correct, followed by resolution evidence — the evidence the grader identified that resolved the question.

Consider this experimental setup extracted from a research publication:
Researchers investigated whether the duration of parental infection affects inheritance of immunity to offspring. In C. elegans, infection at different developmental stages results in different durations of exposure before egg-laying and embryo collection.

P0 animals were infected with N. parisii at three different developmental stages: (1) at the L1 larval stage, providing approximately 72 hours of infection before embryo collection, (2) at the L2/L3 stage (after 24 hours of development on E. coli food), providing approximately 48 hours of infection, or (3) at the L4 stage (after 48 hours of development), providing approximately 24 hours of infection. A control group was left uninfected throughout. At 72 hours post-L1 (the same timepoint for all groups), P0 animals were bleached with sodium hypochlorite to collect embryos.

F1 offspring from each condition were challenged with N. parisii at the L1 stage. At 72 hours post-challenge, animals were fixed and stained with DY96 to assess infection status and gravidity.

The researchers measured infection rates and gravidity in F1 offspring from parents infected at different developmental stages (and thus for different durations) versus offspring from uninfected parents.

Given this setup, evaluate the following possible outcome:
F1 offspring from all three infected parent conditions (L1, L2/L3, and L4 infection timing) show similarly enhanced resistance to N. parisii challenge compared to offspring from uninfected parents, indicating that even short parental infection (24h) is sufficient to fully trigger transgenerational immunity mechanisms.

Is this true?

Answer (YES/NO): NO